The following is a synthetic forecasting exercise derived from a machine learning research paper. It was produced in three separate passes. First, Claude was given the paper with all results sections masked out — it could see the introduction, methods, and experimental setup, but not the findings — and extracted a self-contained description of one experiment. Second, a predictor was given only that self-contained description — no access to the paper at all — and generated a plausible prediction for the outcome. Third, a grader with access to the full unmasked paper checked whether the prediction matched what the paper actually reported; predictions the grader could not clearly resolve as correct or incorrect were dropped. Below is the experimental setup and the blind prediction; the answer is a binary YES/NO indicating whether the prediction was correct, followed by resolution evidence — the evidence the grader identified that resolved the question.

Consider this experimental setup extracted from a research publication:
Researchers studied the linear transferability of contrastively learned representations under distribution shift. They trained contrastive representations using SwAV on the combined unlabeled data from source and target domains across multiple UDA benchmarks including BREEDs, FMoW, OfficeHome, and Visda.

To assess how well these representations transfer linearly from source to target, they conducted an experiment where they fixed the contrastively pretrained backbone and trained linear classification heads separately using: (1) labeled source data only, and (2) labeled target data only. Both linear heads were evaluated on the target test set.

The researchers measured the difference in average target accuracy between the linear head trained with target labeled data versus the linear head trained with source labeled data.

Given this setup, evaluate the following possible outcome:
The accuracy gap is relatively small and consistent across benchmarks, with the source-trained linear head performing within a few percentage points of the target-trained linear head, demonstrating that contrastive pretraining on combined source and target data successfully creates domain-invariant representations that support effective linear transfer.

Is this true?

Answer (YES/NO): NO